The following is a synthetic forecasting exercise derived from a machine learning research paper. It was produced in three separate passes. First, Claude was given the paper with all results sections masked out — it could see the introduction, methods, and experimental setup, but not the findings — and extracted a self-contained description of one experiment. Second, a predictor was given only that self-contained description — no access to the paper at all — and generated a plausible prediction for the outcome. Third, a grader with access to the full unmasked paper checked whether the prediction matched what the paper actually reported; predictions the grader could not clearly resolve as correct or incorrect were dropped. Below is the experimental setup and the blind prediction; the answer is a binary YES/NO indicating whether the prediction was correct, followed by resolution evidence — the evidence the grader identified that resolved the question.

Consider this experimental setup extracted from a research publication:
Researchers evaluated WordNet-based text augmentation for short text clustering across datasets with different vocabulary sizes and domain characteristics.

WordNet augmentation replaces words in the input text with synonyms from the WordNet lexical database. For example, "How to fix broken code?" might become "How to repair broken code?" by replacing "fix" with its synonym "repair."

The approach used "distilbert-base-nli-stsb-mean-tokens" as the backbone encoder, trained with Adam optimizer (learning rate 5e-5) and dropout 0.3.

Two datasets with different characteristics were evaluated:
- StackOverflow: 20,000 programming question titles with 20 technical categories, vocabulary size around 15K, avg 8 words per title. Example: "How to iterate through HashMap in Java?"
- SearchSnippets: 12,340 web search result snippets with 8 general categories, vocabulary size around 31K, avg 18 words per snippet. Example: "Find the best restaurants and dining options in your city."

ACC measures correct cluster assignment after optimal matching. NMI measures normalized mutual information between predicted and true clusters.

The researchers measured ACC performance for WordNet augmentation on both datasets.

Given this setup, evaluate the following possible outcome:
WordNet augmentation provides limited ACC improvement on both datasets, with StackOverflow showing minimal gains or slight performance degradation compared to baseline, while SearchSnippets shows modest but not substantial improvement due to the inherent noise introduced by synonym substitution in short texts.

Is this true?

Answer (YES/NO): NO